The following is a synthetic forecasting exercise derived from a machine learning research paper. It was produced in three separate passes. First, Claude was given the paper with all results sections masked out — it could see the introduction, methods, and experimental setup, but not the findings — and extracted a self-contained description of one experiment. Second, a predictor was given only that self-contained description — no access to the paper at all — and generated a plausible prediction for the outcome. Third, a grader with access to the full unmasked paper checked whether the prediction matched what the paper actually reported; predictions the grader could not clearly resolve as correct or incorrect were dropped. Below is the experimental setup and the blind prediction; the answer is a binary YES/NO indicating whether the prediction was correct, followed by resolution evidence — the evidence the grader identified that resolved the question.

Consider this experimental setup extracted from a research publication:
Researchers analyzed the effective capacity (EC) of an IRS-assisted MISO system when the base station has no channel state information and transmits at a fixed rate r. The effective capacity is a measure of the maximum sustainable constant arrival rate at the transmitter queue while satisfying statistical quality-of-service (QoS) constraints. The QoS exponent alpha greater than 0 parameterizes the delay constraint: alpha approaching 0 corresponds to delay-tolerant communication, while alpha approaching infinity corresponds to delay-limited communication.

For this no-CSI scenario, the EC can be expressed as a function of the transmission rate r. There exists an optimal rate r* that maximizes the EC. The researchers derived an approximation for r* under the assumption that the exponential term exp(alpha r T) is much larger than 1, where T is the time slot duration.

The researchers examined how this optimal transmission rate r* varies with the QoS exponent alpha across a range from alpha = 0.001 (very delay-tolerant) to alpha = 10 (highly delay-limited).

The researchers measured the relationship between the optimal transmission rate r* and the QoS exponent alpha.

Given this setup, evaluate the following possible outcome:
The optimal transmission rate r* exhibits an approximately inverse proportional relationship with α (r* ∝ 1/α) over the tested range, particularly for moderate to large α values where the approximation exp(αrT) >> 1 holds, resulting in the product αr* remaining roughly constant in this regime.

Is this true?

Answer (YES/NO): NO